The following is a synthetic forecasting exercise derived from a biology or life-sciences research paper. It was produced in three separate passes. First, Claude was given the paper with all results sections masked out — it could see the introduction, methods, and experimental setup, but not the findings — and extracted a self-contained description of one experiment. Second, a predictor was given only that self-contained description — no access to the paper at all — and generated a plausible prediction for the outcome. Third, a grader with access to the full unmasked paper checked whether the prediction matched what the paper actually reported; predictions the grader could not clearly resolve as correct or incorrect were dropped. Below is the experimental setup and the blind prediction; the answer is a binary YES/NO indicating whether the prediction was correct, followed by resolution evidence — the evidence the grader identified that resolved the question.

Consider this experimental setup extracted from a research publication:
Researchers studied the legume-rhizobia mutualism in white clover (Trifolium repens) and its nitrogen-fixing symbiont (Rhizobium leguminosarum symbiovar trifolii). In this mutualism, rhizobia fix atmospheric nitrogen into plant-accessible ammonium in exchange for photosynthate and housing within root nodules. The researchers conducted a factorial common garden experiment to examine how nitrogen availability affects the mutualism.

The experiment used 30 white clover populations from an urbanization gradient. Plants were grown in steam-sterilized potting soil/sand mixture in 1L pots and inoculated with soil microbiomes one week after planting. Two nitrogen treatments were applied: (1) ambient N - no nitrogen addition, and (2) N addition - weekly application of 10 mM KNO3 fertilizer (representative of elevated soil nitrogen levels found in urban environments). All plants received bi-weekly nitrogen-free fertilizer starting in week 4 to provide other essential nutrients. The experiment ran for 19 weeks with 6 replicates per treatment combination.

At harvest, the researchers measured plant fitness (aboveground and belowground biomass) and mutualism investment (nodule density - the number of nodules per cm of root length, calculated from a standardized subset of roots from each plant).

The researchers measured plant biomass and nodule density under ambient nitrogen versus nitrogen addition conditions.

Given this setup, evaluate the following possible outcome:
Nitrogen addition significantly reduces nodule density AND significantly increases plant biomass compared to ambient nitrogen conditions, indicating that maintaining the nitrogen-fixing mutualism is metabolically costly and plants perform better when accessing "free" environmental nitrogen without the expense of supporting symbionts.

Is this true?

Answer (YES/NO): YES